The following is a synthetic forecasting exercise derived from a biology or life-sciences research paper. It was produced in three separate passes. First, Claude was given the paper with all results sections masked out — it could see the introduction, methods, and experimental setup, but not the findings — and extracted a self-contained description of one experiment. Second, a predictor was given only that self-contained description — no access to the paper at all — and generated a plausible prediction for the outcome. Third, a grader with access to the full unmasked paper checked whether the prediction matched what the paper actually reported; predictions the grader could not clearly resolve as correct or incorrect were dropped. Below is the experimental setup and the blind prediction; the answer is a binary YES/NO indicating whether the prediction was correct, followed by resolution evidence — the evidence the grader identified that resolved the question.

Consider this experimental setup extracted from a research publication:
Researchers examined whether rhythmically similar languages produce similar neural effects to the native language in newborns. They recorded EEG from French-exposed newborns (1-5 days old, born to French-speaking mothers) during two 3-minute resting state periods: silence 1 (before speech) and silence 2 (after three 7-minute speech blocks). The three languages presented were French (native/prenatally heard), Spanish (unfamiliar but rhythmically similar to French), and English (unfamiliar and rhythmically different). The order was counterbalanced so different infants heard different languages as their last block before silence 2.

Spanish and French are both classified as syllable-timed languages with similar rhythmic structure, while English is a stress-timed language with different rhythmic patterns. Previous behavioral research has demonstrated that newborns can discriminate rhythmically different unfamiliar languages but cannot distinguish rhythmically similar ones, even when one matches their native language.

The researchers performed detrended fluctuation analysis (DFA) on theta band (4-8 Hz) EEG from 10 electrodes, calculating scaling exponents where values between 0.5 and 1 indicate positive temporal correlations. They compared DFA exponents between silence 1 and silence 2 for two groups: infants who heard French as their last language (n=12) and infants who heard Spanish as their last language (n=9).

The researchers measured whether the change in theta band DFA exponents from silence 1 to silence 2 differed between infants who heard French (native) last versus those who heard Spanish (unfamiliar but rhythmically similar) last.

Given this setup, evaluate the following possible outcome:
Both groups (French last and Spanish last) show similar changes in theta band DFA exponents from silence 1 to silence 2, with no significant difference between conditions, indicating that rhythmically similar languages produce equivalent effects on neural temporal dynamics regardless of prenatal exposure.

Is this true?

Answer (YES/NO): NO